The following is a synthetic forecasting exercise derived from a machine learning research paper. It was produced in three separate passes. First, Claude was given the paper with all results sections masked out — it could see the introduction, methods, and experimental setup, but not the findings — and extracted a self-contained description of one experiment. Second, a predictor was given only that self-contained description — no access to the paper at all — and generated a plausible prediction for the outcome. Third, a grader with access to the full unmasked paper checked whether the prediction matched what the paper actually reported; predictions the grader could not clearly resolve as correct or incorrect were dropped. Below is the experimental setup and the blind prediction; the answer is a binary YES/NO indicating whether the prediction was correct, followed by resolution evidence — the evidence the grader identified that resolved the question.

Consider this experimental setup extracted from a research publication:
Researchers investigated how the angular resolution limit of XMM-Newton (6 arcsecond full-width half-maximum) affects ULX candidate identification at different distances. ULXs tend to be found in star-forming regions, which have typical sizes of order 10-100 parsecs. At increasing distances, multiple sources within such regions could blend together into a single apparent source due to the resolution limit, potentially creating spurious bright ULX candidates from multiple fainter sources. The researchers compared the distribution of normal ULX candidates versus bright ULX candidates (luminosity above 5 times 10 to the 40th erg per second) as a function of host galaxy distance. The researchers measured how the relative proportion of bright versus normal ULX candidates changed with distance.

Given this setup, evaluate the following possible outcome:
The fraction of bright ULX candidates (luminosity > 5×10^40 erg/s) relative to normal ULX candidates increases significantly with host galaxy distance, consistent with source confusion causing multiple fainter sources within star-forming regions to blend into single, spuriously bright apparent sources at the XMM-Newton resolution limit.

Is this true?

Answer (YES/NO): YES